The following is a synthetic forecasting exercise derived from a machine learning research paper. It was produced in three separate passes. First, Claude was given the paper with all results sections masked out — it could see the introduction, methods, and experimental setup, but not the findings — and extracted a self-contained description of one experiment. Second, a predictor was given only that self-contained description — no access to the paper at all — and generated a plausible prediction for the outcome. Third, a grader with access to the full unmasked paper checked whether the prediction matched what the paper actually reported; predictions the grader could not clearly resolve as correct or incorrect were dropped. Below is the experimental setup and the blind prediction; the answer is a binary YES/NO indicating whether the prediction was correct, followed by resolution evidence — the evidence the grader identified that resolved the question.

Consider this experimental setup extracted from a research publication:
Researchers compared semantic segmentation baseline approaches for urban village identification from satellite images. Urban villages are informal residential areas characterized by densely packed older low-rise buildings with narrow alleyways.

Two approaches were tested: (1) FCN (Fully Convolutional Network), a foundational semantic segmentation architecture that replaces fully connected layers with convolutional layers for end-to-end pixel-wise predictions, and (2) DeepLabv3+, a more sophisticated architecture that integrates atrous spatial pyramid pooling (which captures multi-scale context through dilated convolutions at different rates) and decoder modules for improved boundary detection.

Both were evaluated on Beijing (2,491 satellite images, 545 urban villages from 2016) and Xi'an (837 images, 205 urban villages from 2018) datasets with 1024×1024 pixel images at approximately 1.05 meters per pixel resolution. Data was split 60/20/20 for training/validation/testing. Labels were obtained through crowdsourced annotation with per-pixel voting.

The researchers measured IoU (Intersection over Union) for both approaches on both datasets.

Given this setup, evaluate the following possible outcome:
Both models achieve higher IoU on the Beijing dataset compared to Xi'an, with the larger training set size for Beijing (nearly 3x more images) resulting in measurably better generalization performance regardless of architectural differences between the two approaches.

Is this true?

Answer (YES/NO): NO